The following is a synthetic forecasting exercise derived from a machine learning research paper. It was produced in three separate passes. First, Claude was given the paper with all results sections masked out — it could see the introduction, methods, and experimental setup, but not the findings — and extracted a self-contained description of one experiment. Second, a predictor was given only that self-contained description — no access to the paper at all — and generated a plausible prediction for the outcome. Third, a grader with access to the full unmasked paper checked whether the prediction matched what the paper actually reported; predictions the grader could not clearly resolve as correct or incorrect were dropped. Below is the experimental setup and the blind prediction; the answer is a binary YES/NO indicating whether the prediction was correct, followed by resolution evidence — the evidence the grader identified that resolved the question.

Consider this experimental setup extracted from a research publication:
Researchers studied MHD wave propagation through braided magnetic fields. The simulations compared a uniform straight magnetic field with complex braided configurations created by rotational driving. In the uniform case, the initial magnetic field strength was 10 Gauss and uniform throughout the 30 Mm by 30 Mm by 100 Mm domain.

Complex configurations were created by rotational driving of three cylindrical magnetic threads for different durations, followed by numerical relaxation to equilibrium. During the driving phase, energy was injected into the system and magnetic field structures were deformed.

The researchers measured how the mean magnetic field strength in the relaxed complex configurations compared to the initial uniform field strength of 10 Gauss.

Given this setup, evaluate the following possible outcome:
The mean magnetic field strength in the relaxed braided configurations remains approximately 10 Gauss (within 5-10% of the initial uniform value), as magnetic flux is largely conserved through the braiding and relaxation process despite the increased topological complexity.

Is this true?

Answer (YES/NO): YES